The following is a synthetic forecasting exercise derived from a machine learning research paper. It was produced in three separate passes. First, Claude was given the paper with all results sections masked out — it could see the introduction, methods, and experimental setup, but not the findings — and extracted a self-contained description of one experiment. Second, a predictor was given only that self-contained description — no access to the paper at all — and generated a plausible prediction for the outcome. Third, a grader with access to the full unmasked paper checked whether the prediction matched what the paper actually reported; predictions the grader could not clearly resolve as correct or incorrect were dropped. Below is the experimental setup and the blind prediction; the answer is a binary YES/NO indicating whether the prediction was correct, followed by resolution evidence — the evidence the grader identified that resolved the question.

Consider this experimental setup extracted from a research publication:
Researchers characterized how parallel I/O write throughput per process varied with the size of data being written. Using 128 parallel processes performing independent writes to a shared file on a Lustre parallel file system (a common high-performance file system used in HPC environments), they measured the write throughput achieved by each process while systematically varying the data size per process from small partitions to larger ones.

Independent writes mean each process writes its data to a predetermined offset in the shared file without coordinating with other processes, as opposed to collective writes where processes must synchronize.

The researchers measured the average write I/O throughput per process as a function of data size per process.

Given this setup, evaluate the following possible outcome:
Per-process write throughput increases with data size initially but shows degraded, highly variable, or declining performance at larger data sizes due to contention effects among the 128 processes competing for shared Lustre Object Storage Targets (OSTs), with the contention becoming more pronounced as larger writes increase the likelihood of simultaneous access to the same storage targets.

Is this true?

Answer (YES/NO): NO